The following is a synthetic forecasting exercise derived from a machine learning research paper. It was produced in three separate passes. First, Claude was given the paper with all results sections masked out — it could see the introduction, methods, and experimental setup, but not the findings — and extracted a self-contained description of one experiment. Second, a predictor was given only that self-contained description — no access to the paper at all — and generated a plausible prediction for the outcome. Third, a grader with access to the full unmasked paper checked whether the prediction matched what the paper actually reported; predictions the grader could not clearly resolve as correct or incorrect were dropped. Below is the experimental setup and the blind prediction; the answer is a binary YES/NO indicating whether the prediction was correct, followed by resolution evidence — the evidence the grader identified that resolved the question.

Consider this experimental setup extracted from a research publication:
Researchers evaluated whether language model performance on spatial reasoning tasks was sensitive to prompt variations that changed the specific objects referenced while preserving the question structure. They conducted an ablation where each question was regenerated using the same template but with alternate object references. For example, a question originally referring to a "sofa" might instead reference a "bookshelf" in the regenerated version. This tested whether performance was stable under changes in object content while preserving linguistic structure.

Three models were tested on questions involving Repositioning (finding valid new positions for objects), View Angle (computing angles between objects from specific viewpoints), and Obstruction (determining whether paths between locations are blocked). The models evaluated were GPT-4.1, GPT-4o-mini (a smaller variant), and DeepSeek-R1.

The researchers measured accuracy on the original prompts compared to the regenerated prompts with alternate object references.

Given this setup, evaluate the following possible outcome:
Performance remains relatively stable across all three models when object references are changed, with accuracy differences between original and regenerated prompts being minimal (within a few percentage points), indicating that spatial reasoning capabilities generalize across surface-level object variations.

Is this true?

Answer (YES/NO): NO